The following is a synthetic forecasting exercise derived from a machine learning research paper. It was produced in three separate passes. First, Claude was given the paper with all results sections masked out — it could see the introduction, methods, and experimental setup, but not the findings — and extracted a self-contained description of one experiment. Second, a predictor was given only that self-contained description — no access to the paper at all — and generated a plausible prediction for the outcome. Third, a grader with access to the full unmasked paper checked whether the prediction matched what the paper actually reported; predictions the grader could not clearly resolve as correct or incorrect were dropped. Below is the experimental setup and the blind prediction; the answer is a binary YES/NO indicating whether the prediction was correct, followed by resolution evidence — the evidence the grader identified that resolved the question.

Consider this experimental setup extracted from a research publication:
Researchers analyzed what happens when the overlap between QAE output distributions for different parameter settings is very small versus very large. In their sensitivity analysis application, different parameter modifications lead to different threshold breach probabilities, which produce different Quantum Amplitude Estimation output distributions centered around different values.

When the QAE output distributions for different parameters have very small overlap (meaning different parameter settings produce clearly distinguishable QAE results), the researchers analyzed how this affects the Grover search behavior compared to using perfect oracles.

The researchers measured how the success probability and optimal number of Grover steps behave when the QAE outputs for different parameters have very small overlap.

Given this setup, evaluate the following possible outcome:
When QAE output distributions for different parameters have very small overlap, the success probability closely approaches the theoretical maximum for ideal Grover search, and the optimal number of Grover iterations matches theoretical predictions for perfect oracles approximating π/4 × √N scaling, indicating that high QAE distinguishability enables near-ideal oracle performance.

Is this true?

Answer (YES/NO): YES